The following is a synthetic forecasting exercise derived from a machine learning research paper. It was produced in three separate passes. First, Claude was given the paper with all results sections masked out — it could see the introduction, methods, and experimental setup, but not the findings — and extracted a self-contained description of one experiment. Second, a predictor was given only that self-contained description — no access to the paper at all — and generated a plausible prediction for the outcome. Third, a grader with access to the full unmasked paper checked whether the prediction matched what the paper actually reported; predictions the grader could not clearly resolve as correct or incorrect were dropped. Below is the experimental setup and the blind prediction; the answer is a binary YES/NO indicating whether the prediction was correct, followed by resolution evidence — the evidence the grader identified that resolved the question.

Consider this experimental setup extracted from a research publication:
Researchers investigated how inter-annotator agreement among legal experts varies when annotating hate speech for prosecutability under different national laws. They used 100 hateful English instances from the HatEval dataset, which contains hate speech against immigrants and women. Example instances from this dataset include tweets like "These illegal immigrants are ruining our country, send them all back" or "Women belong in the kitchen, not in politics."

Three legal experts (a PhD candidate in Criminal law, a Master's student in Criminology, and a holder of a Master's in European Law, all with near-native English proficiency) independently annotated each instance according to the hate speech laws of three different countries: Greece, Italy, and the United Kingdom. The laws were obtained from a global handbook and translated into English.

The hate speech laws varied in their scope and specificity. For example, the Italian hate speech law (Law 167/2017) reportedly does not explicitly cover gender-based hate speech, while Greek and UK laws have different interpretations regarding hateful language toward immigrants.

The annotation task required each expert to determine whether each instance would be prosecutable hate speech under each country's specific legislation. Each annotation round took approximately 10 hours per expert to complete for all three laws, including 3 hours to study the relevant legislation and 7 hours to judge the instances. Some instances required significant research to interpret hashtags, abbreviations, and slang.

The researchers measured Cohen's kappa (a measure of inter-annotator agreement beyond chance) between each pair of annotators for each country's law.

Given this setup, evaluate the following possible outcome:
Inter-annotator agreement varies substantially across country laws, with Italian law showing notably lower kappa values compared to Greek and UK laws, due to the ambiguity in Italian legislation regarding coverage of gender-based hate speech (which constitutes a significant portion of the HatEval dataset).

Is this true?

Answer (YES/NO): NO